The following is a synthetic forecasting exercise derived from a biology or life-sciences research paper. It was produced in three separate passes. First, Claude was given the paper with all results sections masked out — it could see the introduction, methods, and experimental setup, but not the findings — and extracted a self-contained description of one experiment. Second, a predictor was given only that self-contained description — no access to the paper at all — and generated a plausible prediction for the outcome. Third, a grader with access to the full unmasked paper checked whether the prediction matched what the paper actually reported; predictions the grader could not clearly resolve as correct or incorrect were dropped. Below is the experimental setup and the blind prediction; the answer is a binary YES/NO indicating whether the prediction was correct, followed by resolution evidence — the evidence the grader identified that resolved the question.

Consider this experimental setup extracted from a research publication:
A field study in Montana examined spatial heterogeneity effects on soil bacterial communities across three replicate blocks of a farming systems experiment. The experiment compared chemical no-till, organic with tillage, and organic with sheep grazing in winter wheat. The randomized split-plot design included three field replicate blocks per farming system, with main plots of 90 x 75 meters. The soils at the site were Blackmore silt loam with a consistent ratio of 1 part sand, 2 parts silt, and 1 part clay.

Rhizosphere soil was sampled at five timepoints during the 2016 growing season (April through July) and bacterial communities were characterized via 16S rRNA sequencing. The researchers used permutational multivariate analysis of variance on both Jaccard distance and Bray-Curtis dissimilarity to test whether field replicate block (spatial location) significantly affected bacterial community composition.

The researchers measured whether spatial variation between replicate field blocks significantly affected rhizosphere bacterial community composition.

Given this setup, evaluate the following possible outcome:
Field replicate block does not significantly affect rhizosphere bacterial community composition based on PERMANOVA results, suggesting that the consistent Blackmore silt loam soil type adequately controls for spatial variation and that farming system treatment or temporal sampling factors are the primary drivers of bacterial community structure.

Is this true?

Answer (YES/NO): NO